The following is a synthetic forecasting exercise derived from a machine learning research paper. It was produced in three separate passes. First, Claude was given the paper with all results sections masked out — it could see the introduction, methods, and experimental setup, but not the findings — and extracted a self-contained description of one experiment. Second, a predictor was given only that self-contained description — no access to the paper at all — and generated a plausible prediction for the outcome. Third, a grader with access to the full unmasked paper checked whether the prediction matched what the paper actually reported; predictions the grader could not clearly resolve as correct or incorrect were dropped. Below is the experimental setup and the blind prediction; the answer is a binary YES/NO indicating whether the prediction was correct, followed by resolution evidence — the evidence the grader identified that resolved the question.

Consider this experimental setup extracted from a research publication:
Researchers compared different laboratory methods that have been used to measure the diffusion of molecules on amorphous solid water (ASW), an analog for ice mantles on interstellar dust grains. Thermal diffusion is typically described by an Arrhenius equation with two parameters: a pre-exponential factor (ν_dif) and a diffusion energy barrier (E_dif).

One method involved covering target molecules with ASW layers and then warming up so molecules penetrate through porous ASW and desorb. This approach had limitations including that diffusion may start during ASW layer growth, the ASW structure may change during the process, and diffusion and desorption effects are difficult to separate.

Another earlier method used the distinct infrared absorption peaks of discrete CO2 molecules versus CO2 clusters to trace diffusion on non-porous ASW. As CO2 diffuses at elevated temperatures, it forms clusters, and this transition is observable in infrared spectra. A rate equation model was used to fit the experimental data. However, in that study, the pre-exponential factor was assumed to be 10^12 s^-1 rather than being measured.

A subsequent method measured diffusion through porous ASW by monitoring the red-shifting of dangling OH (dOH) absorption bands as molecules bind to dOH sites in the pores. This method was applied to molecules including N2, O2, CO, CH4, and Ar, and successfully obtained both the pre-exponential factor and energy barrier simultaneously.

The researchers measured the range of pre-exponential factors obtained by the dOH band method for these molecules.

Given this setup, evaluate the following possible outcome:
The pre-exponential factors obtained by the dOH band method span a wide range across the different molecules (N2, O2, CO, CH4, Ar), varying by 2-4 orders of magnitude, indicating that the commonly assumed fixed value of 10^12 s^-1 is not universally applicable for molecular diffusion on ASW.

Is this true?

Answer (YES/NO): YES